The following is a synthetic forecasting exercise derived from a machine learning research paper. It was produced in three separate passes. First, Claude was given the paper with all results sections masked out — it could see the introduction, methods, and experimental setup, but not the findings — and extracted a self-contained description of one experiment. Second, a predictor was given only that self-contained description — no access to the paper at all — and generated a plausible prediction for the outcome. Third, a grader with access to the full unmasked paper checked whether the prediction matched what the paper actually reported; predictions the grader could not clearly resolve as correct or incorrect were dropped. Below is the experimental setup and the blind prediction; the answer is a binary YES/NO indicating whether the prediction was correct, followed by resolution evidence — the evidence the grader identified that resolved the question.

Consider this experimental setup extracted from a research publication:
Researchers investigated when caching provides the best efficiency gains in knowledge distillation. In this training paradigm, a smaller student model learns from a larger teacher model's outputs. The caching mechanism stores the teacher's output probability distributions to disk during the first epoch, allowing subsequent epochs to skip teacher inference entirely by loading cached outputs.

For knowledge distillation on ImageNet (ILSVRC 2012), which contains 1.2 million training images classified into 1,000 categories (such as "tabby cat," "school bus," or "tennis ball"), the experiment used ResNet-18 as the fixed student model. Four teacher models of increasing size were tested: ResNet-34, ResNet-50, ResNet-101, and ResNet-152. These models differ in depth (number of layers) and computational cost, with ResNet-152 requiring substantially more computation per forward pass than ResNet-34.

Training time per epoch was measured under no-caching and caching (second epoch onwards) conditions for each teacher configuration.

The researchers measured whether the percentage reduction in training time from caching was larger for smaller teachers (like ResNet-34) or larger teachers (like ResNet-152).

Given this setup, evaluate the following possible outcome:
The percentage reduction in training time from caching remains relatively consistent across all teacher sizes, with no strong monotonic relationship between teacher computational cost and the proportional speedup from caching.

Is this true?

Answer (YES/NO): NO